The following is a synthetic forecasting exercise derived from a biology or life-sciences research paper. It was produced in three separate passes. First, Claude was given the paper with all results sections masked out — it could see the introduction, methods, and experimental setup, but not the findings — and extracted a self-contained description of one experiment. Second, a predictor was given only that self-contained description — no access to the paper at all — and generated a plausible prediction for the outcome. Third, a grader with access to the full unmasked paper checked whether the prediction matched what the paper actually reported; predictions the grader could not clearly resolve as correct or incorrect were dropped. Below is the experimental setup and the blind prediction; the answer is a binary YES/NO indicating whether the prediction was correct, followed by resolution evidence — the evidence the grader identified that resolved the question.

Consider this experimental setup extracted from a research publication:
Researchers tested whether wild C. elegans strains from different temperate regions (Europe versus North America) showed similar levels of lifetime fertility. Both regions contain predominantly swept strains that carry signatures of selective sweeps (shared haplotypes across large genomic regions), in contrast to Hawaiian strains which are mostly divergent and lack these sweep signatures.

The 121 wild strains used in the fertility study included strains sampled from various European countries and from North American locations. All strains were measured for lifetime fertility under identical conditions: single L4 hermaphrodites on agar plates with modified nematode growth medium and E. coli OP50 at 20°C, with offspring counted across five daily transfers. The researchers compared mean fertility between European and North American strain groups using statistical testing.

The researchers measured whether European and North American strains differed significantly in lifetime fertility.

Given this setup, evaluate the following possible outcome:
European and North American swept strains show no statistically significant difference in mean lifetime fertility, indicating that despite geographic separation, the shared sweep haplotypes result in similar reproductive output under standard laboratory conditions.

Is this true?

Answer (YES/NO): YES